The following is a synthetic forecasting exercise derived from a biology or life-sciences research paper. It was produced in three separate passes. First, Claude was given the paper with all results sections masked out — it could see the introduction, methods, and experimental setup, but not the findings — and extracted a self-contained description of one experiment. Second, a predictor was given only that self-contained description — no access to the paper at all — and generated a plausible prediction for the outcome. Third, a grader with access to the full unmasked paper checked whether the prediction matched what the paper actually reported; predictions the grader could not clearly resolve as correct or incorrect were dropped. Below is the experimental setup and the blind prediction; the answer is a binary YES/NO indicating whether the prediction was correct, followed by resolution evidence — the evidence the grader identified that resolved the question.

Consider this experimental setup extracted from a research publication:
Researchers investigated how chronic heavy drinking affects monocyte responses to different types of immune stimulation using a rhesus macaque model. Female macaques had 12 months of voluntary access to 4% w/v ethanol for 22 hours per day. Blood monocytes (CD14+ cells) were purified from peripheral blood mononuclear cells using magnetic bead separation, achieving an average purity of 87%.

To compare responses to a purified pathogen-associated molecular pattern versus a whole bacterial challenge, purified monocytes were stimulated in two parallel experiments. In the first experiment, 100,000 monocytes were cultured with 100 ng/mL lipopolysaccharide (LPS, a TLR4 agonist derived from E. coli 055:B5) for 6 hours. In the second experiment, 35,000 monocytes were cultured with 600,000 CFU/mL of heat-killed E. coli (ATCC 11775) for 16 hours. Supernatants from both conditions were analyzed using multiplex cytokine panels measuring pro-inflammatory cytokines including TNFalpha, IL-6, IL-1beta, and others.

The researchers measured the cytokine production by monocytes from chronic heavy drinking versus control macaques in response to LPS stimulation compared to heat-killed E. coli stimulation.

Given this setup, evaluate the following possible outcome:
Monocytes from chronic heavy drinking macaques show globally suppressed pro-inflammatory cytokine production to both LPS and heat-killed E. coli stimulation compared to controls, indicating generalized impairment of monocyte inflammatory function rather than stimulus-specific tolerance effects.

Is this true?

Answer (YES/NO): NO